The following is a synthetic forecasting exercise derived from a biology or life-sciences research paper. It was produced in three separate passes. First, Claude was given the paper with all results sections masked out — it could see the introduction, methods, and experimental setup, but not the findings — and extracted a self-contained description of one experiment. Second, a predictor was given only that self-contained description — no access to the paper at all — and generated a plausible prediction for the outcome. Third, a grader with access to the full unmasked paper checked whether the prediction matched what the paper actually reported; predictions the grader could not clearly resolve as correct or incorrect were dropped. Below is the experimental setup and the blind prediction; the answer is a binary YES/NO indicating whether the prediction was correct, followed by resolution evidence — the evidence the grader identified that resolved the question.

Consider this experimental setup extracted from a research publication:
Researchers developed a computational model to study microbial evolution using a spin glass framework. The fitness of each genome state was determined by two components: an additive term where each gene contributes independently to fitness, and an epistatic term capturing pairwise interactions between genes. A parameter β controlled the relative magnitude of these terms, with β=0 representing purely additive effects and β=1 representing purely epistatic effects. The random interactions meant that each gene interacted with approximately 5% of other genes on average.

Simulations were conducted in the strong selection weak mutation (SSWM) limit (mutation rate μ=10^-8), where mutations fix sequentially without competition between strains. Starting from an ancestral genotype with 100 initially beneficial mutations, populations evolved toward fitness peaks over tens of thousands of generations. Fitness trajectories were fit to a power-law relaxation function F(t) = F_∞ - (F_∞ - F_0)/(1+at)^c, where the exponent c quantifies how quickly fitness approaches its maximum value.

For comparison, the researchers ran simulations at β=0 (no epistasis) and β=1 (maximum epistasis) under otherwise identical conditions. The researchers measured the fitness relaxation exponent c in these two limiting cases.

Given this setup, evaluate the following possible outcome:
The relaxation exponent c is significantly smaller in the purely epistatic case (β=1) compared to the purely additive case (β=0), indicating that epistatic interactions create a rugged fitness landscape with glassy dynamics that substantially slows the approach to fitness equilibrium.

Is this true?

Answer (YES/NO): YES